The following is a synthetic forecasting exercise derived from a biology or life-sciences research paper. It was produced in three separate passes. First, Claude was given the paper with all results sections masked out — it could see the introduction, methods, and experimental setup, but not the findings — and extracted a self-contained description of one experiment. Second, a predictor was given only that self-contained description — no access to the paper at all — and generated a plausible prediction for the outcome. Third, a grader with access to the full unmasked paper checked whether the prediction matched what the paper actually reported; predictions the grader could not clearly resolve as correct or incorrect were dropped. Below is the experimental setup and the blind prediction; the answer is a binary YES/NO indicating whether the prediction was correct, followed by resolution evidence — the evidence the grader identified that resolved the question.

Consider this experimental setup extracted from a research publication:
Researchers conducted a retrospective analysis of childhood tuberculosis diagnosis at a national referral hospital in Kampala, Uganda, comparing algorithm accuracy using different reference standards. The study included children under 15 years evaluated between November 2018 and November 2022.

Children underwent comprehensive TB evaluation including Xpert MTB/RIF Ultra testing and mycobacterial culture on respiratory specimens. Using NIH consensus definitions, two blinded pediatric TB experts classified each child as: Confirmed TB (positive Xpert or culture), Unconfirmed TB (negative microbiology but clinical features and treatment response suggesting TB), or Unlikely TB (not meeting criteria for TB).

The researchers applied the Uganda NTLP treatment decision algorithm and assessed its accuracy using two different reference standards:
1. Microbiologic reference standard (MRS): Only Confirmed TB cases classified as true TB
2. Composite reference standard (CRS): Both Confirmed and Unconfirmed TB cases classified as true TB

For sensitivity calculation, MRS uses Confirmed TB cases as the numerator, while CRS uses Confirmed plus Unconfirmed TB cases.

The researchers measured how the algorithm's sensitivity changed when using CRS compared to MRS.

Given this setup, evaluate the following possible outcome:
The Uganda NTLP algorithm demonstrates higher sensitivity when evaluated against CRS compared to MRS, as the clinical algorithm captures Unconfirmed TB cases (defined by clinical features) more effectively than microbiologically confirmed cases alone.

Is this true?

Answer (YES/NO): NO